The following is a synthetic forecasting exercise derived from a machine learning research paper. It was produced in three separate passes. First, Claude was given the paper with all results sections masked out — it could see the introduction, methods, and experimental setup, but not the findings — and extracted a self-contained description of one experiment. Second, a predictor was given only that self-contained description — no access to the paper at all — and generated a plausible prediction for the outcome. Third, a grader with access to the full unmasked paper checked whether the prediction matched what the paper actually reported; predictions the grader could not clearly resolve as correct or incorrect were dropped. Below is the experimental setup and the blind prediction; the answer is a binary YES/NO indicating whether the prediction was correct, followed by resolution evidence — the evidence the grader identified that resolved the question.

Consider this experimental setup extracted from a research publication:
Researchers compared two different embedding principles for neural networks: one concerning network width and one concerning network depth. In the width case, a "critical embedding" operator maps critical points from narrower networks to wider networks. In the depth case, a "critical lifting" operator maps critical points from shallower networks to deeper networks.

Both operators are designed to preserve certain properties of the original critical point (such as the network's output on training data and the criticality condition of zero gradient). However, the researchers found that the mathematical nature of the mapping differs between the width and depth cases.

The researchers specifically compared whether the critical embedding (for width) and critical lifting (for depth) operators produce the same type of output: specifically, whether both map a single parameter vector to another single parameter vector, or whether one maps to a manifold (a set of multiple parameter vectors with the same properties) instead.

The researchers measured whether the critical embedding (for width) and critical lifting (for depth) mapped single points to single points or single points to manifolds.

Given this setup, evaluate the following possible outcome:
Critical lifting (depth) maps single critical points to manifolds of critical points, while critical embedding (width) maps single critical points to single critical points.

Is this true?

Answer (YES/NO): YES